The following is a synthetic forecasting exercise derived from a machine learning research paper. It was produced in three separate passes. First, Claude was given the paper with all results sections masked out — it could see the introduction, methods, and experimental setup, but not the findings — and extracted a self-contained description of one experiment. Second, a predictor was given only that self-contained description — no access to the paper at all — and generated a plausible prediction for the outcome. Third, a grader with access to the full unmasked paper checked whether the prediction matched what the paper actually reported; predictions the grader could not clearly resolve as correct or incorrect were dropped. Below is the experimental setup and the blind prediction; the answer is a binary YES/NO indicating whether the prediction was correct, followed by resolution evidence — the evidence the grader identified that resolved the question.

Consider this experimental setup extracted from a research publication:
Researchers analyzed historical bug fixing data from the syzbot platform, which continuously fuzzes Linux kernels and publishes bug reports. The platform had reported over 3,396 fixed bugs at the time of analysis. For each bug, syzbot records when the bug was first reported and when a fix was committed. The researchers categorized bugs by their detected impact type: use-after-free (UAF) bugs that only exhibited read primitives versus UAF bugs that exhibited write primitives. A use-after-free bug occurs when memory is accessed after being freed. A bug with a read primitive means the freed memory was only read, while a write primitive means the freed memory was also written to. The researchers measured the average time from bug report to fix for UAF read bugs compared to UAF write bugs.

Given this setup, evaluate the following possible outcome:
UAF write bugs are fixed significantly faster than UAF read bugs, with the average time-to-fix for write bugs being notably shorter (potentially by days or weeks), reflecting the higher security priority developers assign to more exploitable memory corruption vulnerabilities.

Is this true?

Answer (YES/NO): YES